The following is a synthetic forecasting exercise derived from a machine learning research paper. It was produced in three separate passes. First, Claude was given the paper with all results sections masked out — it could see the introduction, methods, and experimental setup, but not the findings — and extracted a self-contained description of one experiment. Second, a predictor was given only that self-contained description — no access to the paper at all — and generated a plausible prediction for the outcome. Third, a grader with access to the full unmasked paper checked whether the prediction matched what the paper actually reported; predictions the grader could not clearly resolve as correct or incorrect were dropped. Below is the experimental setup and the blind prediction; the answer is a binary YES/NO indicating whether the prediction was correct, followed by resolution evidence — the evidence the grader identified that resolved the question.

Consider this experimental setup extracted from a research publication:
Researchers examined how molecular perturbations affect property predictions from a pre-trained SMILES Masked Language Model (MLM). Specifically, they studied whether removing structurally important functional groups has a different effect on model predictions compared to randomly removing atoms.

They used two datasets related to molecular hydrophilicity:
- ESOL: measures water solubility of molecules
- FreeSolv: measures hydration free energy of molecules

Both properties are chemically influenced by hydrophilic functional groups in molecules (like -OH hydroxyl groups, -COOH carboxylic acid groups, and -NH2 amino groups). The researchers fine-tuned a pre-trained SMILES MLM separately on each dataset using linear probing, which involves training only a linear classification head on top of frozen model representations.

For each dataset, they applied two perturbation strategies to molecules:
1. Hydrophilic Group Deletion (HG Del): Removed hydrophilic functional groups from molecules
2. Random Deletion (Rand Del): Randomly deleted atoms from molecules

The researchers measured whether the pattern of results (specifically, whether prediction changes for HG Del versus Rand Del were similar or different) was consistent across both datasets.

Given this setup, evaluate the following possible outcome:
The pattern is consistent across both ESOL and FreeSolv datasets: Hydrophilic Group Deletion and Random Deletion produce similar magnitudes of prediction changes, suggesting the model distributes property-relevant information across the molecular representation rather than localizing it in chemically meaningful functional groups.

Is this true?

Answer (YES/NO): YES